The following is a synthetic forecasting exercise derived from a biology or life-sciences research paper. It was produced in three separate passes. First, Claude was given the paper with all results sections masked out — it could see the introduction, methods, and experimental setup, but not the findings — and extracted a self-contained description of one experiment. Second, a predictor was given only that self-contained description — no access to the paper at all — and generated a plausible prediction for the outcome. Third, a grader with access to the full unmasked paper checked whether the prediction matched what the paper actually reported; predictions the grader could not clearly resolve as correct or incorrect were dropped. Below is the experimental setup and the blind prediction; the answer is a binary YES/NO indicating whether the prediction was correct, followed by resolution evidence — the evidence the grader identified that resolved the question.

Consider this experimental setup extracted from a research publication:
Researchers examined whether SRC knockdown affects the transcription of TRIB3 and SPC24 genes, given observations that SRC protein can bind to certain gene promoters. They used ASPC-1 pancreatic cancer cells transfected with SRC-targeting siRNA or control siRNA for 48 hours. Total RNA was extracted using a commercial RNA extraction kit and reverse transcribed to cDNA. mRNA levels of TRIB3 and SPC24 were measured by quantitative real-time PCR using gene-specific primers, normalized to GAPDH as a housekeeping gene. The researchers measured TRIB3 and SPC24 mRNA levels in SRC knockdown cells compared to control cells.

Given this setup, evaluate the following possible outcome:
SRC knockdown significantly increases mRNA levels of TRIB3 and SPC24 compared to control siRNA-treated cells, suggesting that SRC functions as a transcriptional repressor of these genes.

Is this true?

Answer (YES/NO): NO